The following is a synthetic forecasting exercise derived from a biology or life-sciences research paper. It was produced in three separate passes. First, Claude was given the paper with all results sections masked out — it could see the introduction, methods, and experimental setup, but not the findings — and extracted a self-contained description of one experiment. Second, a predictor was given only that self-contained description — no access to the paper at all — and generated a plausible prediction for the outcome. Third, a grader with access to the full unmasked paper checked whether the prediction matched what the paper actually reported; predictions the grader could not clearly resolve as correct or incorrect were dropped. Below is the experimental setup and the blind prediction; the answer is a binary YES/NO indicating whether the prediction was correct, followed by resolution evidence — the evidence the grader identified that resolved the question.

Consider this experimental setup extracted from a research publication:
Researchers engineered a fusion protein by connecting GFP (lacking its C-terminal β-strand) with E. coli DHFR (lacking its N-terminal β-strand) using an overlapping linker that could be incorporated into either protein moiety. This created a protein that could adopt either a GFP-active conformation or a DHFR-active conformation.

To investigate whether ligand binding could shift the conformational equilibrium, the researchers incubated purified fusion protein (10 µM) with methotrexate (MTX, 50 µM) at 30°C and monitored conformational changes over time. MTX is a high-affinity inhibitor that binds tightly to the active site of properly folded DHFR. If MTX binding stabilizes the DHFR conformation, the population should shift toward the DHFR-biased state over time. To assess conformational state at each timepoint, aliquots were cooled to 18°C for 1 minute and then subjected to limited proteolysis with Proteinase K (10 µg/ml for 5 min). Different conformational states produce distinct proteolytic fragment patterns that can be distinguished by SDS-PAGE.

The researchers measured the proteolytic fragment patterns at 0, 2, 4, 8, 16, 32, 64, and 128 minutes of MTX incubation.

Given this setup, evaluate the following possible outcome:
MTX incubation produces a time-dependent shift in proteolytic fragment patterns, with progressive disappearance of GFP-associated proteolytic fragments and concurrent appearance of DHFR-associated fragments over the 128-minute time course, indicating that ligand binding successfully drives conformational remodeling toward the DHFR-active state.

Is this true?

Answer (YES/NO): YES